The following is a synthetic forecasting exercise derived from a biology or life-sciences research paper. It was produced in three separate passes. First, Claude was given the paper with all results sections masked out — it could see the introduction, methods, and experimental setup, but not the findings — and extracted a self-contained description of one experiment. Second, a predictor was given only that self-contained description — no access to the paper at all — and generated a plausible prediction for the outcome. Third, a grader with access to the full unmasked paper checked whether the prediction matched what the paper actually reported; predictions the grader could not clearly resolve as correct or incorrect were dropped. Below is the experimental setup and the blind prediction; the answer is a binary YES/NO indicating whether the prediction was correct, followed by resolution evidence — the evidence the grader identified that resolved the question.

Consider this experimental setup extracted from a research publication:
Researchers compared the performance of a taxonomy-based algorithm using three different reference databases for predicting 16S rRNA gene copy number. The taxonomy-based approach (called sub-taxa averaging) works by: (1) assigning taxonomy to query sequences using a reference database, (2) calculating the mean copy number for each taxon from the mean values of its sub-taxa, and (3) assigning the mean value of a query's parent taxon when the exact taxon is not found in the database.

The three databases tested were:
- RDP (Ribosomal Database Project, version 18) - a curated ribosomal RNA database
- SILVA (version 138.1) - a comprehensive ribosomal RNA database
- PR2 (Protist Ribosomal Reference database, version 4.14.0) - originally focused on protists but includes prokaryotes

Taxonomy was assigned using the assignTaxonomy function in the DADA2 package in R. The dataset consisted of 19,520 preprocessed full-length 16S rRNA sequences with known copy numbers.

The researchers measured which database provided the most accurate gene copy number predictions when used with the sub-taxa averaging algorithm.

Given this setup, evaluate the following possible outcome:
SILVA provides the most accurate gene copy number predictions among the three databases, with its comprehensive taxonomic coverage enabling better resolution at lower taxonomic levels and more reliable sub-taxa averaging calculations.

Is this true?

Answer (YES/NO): NO